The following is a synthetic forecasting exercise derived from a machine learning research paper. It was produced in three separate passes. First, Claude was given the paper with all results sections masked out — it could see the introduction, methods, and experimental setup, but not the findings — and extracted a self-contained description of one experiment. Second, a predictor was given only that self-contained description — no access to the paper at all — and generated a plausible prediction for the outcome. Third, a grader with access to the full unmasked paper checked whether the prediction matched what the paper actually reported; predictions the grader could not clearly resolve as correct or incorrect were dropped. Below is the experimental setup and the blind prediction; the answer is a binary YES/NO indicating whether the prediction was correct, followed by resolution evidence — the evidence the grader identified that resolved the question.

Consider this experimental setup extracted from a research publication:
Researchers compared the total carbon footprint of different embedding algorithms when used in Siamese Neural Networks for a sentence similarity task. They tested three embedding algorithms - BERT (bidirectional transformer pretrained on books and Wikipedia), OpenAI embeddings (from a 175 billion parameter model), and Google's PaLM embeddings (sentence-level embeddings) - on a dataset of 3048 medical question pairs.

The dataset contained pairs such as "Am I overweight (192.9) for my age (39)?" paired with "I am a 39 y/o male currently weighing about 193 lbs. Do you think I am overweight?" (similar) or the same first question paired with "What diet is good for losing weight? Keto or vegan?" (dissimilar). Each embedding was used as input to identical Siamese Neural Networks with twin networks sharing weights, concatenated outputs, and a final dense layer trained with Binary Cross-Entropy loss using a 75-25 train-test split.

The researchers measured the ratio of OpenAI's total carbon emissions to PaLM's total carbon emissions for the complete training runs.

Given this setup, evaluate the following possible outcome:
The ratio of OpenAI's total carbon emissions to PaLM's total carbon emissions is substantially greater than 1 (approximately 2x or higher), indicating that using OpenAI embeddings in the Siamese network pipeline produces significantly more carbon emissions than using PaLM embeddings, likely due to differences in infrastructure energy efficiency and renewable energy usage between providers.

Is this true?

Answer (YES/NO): YES